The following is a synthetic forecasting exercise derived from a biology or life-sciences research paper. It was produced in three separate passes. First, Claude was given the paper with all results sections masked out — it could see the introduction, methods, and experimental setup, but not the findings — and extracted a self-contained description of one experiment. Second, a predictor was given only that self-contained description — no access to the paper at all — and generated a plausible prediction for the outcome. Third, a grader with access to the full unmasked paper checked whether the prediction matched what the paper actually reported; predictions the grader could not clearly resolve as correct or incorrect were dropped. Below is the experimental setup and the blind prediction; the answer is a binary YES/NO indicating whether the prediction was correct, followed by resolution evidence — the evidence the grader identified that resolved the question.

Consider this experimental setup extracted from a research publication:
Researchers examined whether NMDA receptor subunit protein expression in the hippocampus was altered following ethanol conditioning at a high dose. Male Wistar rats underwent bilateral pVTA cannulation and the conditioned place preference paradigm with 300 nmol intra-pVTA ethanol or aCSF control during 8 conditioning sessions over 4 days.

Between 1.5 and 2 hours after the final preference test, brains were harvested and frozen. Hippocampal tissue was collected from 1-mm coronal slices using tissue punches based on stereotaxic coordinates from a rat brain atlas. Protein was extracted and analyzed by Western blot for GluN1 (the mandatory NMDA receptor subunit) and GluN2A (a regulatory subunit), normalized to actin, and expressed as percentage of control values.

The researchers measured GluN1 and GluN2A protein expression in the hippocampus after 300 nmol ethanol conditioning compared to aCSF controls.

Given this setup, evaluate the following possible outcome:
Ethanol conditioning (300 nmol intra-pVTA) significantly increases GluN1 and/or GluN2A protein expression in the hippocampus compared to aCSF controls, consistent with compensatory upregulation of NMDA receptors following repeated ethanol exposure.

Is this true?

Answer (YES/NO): NO